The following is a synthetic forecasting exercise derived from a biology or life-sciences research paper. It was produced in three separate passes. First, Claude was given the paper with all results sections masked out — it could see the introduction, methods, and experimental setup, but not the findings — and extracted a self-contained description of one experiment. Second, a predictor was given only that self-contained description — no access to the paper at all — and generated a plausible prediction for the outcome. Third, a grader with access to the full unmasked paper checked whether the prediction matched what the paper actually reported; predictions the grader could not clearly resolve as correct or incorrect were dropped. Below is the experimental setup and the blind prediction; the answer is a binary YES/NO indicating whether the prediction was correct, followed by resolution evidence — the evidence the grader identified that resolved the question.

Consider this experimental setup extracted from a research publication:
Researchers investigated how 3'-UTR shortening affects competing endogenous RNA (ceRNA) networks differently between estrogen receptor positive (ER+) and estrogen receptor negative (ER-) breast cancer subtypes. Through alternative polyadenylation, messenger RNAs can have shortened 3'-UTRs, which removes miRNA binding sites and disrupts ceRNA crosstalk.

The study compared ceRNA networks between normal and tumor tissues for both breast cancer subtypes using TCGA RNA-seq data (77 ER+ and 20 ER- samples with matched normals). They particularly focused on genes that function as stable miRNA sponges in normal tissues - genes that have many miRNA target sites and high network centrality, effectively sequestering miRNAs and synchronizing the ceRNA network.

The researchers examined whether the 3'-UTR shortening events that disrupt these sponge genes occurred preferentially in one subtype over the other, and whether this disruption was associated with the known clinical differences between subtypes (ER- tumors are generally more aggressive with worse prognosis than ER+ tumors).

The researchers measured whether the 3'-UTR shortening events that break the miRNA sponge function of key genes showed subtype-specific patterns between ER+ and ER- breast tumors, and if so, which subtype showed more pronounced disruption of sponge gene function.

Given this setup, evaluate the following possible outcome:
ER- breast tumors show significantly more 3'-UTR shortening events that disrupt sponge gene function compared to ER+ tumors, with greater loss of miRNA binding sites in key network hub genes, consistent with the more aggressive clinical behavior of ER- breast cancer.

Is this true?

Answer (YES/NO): NO